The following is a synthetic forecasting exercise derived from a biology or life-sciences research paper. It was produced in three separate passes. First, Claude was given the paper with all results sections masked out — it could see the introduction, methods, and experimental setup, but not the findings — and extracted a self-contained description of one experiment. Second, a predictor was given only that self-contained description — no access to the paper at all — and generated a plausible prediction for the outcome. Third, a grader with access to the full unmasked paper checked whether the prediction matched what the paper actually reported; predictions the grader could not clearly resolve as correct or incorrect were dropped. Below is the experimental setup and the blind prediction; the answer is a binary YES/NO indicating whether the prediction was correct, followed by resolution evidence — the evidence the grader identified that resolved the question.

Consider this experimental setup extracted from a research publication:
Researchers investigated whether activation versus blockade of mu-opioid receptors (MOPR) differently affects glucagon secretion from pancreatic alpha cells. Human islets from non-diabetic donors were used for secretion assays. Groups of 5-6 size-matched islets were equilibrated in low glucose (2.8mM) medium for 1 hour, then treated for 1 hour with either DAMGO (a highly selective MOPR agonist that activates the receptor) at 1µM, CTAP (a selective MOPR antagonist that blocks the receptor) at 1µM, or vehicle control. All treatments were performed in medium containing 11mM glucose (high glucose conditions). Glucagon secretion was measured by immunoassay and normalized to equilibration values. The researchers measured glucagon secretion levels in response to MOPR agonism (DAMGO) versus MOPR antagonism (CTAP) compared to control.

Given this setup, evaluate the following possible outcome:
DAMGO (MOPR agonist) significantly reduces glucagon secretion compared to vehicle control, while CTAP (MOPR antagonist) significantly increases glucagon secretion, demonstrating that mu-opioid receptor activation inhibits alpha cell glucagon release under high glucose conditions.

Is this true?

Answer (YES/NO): NO